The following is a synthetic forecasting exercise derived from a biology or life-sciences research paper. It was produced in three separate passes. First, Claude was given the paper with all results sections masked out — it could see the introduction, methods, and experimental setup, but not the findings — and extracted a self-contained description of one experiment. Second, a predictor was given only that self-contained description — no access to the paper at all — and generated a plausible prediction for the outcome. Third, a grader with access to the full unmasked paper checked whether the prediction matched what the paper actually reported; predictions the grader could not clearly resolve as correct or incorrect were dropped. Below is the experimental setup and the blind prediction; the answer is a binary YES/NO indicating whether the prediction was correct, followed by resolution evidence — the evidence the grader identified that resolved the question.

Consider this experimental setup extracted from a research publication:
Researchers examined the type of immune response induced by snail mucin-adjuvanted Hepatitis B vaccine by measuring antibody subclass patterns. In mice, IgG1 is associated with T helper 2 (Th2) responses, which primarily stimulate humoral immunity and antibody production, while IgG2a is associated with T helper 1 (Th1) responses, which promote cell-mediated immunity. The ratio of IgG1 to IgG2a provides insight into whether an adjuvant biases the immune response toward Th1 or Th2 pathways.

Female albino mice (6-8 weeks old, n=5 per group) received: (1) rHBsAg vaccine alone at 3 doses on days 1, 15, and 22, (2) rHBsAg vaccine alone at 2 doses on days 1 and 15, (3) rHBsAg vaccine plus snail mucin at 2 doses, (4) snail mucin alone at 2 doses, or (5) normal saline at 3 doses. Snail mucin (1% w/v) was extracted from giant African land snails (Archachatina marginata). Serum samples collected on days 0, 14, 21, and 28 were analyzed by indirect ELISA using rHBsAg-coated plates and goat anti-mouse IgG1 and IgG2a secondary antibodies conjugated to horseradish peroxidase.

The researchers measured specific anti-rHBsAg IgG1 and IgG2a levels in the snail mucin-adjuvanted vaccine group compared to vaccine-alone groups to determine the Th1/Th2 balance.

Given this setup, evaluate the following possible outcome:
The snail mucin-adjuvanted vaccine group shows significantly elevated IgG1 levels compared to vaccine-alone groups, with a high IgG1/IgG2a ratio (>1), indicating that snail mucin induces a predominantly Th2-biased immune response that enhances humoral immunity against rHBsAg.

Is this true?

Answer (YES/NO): NO